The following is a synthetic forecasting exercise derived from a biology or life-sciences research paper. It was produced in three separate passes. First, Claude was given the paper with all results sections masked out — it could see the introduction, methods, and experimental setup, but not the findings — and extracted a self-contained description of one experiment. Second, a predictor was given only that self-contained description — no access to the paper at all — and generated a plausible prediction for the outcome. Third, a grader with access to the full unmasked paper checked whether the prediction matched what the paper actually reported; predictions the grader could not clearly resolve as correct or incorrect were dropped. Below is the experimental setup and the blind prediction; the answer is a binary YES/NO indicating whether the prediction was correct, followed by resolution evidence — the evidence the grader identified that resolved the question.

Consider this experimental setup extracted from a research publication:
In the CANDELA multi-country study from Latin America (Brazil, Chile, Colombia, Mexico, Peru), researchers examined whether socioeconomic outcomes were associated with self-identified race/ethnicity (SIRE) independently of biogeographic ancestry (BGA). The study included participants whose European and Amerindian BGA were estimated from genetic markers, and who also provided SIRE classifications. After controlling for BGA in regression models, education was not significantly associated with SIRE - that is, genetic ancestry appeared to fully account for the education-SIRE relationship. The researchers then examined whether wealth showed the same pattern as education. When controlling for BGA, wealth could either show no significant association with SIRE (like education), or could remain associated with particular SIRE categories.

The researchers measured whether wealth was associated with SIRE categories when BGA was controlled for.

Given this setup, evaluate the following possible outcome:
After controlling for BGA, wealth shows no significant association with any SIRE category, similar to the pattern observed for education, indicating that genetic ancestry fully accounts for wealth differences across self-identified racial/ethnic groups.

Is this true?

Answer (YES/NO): NO